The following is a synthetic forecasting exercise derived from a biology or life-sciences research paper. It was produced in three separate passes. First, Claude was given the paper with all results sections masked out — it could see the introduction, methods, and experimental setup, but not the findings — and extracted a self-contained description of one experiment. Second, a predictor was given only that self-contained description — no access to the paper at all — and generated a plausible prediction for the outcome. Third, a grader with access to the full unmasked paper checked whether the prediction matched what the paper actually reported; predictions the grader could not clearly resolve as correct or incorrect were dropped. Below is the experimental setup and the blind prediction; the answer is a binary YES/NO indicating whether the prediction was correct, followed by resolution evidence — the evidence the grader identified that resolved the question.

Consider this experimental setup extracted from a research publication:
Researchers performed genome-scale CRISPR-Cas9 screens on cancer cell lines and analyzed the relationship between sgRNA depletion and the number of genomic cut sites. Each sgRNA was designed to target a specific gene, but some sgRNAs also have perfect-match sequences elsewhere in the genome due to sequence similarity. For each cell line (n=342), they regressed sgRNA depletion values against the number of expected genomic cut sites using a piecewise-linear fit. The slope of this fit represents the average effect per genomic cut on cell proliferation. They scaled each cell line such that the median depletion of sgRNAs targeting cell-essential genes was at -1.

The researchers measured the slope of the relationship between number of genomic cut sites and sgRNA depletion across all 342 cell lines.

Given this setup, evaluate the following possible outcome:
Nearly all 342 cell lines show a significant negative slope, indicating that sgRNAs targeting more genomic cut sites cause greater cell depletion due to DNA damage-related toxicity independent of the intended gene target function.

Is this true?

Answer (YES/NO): YES